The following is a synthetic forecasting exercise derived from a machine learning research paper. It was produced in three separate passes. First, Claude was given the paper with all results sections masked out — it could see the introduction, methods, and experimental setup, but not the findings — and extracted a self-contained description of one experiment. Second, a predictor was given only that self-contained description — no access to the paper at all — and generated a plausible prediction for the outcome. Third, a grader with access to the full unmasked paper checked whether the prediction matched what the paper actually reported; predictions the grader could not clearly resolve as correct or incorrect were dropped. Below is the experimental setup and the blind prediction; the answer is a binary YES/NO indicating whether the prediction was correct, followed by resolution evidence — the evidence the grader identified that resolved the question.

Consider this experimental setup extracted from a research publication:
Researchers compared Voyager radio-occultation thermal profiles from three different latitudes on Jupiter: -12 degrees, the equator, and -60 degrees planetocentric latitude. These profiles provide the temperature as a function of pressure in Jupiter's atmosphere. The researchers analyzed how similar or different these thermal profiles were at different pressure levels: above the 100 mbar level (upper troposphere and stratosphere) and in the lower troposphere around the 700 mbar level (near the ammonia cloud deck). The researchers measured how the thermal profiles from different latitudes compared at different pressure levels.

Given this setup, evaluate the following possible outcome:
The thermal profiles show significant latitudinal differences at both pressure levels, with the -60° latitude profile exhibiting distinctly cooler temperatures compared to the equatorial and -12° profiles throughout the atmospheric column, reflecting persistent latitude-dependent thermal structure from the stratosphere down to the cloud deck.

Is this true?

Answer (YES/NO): NO